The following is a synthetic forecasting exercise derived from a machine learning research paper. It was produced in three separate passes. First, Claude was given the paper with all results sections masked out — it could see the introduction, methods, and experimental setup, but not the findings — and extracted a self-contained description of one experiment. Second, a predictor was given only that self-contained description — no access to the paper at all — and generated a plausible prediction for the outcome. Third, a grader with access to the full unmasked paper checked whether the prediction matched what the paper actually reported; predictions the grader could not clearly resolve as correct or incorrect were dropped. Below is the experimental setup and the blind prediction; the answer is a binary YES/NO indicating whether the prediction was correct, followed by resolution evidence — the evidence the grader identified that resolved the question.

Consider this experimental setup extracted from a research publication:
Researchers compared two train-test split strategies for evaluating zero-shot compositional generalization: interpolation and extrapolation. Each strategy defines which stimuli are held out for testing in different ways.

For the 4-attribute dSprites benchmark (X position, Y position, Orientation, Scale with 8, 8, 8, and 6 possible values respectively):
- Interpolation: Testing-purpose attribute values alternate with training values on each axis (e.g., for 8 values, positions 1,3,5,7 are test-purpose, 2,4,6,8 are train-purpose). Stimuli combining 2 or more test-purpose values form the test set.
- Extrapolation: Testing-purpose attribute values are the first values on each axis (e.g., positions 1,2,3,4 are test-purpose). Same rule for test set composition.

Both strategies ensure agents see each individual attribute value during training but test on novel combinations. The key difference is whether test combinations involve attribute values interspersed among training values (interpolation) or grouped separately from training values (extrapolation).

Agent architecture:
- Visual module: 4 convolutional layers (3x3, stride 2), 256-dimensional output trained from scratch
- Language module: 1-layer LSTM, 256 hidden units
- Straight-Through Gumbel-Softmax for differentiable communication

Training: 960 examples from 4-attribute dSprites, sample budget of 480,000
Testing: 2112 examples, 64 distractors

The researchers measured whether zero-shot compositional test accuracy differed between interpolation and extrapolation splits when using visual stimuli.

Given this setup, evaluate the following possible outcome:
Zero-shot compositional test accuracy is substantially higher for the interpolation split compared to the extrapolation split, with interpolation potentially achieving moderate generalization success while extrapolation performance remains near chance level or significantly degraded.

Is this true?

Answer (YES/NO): YES